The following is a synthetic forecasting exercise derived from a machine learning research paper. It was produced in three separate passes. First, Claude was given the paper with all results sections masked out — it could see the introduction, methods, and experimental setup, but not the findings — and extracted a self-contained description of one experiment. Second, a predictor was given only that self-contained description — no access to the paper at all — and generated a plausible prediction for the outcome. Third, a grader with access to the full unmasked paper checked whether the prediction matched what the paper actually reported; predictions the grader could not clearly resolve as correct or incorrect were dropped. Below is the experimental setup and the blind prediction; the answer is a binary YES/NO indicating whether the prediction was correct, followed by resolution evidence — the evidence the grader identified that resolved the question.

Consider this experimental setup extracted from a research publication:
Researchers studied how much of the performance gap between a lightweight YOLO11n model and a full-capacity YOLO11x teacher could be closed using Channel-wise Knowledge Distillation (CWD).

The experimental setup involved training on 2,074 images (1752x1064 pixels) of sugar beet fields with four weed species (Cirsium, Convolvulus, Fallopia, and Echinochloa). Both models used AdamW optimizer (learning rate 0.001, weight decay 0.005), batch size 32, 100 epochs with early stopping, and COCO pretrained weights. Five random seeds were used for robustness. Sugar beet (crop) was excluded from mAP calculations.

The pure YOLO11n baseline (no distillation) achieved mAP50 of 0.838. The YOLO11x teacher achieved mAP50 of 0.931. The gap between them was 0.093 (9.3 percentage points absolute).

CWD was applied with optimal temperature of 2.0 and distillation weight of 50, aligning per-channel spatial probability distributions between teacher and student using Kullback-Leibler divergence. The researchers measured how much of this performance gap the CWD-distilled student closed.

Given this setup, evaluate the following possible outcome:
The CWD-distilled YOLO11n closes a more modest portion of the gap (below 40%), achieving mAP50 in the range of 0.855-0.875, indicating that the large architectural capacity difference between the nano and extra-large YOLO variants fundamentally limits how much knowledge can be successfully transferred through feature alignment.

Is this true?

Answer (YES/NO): YES